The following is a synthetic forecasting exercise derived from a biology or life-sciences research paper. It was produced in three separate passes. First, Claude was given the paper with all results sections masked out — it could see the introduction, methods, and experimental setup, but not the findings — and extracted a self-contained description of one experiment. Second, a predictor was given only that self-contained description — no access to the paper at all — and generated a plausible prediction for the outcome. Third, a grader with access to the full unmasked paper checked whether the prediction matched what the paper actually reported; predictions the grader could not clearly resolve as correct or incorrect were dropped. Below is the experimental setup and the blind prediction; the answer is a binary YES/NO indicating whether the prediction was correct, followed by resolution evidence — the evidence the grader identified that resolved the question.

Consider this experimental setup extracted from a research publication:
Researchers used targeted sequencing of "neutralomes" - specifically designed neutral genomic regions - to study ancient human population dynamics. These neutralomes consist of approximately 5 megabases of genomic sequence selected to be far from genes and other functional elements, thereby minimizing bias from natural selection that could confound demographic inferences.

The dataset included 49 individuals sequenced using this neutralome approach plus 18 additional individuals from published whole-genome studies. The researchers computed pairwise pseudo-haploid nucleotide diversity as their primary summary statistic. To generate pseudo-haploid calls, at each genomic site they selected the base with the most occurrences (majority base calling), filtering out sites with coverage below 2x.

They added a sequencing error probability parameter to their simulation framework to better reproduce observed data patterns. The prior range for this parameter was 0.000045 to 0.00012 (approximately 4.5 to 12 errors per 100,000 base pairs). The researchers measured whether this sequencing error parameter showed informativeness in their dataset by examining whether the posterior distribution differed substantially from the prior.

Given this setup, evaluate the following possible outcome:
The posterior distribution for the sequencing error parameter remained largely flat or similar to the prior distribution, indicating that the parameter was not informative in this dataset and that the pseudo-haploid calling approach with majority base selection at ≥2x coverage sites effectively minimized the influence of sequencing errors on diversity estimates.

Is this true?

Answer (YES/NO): NO